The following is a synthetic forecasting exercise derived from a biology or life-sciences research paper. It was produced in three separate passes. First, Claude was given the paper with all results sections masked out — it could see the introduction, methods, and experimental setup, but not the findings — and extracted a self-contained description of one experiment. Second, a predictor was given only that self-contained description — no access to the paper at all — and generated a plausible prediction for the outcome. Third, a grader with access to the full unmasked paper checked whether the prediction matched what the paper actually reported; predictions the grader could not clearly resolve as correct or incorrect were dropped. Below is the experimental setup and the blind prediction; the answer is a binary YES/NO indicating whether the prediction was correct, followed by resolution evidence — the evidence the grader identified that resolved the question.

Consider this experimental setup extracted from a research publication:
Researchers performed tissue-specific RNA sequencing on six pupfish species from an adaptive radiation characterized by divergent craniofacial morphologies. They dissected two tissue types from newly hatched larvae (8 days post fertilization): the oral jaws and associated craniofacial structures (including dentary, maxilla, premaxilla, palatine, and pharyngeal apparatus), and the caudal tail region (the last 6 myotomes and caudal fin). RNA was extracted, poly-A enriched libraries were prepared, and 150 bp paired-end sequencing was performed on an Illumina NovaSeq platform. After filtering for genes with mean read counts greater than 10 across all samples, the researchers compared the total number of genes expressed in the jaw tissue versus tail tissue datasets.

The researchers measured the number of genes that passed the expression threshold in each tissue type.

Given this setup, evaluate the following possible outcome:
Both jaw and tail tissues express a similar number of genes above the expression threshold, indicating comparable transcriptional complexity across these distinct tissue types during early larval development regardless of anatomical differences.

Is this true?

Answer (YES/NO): NO